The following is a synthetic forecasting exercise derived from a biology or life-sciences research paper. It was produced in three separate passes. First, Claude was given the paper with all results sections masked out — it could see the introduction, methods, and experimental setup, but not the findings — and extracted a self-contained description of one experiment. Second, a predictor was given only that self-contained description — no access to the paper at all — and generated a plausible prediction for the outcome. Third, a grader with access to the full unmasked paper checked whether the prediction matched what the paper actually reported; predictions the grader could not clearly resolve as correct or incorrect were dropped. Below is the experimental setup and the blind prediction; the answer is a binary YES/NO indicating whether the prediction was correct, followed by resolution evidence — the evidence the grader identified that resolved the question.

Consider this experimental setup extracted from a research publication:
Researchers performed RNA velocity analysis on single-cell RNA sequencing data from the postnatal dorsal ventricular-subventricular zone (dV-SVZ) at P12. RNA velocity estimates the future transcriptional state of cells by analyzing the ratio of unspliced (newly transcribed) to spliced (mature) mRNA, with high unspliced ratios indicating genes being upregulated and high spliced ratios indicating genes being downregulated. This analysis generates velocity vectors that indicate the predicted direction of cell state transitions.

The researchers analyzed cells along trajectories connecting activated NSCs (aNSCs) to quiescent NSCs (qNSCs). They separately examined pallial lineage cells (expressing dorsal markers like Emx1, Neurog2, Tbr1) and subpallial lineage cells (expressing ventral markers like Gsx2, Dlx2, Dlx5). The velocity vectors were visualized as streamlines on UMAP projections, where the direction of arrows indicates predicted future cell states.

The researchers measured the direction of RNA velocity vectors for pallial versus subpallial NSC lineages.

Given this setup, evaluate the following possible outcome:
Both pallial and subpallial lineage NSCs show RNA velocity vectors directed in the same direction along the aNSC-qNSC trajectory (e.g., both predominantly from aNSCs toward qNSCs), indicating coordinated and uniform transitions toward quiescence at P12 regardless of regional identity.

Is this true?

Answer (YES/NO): NO